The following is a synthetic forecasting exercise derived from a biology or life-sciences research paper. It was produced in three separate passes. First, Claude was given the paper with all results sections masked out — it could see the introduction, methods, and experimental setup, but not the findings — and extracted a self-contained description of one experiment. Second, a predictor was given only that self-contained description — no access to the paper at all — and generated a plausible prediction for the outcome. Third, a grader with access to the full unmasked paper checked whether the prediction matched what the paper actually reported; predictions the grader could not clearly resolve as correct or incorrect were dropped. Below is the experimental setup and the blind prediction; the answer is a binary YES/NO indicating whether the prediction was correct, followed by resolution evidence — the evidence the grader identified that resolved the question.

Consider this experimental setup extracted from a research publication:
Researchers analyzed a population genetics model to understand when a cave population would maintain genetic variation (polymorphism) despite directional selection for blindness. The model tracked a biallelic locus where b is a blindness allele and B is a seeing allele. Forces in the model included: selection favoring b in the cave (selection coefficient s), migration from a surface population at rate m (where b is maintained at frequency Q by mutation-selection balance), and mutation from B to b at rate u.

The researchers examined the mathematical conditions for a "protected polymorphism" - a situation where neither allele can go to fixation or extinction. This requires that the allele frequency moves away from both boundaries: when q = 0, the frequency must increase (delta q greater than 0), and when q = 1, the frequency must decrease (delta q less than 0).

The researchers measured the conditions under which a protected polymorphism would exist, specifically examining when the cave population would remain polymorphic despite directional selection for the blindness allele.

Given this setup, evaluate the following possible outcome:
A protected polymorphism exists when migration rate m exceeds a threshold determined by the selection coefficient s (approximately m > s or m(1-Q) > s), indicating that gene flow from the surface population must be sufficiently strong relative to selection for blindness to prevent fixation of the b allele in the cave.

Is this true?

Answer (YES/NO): NO